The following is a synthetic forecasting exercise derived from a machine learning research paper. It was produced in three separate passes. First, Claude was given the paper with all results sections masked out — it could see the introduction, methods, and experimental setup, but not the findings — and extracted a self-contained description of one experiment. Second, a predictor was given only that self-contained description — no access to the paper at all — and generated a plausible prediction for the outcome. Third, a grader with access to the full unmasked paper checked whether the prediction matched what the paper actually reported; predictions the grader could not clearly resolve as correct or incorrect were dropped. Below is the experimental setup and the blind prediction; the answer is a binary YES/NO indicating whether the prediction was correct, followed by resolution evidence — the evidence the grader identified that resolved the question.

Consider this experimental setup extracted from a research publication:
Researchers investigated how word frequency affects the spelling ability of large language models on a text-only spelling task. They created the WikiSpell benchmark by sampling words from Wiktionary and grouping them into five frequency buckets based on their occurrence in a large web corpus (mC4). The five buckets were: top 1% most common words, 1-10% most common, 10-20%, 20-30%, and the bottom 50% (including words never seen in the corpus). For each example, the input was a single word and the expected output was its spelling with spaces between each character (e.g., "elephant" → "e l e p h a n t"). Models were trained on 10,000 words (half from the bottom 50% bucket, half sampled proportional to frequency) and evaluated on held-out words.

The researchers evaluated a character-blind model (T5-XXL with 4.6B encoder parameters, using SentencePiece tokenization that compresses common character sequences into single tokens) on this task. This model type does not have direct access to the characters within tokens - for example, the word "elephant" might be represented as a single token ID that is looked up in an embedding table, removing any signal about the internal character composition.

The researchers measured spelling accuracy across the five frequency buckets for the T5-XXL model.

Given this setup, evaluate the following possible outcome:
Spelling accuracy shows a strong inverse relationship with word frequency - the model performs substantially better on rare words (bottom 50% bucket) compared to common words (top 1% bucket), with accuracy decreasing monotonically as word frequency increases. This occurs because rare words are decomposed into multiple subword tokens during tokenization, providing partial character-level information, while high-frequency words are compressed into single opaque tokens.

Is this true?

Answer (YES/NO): NO